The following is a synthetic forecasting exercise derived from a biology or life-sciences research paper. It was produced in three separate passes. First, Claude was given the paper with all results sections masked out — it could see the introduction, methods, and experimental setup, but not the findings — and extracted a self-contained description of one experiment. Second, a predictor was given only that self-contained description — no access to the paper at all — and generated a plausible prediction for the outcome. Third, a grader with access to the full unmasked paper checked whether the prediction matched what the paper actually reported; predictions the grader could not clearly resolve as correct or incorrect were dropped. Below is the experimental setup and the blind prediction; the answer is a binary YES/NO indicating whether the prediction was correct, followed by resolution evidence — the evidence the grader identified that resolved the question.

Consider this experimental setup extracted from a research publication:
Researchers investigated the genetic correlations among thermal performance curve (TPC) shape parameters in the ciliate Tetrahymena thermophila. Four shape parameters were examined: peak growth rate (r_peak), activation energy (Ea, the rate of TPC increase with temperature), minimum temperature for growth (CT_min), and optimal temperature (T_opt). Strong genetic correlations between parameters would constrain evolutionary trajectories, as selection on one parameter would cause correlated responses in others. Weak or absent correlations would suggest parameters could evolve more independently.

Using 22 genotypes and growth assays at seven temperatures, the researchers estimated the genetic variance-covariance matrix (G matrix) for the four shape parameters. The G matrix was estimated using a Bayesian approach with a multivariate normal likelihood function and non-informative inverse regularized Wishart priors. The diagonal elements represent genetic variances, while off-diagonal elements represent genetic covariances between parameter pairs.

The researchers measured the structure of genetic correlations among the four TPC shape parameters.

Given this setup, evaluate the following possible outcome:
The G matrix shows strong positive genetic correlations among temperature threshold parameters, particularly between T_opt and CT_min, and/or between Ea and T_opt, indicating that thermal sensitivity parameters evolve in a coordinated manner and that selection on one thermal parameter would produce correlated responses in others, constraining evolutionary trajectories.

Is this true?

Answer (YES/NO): NO